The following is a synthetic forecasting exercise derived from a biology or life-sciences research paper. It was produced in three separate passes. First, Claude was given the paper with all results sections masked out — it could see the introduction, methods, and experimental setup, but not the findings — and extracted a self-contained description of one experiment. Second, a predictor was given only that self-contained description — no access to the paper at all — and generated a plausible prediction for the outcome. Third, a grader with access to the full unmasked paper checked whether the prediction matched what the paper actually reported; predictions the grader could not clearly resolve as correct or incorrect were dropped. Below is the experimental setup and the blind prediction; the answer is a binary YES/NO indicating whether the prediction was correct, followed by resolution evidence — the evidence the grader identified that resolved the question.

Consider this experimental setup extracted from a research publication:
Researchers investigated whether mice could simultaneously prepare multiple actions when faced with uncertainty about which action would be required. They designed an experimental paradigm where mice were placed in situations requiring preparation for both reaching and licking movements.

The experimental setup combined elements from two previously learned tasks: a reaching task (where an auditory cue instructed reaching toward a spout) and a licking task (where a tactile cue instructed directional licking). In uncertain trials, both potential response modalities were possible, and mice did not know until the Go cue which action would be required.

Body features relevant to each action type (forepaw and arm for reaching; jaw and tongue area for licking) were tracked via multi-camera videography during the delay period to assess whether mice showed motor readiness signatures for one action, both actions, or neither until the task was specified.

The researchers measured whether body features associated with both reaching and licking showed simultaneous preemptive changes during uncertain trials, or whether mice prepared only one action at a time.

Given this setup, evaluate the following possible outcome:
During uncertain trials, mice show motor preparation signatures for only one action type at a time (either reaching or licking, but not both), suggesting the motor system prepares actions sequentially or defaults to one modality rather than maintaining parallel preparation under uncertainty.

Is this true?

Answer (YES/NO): NO